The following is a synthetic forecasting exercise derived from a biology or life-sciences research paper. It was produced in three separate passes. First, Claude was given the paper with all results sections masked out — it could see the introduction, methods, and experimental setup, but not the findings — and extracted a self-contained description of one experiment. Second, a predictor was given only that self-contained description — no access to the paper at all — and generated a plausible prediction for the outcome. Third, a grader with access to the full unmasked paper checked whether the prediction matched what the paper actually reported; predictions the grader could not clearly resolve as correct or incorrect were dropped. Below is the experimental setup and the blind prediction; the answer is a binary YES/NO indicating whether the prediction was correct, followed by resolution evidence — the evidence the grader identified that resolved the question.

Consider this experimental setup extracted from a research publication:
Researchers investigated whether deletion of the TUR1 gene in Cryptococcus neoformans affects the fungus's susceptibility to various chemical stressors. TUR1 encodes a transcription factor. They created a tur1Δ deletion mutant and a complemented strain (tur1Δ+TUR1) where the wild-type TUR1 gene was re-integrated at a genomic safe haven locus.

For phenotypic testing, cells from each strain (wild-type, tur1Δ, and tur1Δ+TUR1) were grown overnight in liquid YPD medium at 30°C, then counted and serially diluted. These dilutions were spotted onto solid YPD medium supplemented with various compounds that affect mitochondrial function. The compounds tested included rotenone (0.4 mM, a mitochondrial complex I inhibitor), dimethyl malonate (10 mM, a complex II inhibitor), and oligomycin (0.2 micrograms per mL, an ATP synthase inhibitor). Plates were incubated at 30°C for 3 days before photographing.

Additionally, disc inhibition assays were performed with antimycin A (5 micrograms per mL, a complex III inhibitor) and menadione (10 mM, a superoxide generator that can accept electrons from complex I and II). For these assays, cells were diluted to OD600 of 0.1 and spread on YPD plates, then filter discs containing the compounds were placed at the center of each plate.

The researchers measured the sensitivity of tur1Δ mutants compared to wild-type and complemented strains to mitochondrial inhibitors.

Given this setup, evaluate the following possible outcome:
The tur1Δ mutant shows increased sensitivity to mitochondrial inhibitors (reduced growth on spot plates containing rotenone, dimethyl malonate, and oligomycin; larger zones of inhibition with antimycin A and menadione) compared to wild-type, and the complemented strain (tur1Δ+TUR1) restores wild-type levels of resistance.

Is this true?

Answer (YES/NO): NO